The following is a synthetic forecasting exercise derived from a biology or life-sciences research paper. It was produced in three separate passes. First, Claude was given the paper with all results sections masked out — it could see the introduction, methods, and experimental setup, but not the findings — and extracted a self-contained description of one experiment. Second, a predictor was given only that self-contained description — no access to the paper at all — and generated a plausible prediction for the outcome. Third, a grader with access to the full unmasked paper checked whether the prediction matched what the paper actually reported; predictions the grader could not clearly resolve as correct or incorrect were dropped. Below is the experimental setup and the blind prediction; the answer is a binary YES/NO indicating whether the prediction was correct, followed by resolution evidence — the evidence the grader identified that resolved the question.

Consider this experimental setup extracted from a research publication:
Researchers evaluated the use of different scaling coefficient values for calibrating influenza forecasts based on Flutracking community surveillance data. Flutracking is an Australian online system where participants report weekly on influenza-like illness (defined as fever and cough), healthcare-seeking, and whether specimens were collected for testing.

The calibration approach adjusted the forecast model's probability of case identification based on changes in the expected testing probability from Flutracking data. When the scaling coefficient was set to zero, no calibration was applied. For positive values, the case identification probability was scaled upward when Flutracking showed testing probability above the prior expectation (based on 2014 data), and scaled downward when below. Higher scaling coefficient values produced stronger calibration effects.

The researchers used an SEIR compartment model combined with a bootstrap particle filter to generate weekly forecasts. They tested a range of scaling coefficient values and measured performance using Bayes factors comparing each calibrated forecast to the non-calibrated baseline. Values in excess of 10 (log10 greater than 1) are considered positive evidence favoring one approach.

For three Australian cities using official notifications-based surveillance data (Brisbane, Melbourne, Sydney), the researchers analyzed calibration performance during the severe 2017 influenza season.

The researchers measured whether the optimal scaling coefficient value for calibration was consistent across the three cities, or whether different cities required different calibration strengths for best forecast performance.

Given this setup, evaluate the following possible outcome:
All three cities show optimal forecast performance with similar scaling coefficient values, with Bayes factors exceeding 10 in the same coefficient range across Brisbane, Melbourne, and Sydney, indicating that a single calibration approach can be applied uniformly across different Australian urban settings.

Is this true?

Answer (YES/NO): YES